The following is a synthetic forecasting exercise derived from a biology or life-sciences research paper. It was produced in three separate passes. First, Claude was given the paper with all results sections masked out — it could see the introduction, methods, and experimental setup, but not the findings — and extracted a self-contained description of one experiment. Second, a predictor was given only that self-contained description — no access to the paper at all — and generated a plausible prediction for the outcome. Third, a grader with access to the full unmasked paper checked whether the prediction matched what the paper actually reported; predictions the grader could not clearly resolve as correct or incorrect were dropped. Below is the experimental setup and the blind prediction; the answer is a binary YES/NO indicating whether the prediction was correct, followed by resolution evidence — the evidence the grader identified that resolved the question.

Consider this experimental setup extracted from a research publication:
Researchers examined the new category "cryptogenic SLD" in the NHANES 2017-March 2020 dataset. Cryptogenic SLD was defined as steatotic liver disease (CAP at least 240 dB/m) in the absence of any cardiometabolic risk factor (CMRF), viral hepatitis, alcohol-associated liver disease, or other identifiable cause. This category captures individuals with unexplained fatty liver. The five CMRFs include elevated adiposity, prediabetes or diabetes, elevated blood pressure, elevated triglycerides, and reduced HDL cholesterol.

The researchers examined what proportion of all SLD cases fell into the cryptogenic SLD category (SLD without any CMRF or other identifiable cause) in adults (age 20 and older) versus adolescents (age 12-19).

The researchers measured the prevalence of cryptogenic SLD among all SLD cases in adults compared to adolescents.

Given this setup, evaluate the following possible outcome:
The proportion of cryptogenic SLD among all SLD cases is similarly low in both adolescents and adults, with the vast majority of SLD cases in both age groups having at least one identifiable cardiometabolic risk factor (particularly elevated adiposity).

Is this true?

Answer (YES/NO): NO